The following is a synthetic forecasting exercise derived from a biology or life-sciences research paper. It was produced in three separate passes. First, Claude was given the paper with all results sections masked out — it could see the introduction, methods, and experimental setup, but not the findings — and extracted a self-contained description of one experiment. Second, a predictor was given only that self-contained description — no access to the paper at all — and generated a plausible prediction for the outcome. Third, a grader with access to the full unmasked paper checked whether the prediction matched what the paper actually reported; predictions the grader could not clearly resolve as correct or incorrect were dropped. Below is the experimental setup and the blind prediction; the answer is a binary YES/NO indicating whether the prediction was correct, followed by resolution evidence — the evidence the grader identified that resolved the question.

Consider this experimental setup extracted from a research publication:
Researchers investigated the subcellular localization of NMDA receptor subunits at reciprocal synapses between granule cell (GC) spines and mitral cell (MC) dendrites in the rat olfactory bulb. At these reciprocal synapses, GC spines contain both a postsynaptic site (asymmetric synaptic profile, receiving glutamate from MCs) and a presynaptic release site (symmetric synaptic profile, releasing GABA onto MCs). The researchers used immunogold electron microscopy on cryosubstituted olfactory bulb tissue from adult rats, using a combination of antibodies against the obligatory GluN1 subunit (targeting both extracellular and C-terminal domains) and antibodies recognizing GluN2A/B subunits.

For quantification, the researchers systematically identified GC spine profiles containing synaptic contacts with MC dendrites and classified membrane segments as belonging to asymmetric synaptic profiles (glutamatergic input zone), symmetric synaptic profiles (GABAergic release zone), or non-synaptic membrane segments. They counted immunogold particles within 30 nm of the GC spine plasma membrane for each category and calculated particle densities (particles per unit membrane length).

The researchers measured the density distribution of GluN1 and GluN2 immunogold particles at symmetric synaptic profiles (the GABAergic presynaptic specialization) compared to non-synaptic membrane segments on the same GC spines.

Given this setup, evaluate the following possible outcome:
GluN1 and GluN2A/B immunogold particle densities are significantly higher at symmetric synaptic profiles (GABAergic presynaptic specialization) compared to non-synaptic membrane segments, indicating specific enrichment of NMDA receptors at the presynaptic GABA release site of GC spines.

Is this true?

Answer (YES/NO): YES